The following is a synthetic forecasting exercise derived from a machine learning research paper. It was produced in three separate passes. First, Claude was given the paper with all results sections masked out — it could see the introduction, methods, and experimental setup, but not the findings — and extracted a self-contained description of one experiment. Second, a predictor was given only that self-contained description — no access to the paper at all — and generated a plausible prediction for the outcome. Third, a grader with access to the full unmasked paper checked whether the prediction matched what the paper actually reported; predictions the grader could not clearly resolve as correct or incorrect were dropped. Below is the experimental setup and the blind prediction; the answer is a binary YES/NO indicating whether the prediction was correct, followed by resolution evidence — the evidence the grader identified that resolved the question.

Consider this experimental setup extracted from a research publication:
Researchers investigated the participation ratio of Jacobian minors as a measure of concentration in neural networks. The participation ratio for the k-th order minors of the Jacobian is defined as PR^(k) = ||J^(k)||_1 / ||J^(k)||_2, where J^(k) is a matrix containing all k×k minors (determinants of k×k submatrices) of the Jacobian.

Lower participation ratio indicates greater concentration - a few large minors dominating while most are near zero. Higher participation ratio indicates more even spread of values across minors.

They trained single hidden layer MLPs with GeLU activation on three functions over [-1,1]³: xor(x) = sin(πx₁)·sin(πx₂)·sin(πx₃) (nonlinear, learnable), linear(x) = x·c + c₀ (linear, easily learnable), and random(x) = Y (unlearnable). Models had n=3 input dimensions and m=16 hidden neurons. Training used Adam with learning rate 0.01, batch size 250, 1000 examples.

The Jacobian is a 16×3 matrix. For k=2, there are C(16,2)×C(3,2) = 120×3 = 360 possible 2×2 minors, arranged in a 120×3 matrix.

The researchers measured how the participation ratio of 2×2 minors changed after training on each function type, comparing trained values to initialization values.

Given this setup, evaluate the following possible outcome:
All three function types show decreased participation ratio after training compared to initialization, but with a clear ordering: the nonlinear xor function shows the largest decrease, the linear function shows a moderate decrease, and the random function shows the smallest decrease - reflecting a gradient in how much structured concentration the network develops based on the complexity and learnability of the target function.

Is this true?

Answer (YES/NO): NO